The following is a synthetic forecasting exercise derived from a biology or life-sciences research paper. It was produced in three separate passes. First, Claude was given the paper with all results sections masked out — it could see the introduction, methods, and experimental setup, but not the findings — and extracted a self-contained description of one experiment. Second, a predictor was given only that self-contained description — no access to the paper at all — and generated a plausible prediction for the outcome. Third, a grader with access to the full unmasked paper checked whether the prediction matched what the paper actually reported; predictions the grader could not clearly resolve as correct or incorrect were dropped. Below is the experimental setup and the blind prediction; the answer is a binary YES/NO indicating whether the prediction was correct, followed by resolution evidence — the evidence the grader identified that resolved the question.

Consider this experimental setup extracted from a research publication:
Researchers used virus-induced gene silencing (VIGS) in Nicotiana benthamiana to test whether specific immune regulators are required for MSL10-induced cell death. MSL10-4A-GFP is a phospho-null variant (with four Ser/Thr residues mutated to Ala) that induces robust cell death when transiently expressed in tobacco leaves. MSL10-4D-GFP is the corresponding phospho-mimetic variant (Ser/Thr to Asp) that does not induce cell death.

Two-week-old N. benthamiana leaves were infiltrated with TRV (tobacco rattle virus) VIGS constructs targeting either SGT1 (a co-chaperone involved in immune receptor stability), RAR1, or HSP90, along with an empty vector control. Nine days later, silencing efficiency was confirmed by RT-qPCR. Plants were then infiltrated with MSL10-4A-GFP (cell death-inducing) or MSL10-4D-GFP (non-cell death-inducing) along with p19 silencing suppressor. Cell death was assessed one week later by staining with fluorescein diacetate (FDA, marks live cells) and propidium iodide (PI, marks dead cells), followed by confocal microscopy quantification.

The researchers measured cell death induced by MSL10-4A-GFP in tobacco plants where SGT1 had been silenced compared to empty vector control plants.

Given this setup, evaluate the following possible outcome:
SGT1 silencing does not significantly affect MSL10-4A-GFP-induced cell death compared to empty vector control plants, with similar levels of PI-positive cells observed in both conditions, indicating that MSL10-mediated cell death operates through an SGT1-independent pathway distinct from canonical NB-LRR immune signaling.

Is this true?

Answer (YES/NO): NO